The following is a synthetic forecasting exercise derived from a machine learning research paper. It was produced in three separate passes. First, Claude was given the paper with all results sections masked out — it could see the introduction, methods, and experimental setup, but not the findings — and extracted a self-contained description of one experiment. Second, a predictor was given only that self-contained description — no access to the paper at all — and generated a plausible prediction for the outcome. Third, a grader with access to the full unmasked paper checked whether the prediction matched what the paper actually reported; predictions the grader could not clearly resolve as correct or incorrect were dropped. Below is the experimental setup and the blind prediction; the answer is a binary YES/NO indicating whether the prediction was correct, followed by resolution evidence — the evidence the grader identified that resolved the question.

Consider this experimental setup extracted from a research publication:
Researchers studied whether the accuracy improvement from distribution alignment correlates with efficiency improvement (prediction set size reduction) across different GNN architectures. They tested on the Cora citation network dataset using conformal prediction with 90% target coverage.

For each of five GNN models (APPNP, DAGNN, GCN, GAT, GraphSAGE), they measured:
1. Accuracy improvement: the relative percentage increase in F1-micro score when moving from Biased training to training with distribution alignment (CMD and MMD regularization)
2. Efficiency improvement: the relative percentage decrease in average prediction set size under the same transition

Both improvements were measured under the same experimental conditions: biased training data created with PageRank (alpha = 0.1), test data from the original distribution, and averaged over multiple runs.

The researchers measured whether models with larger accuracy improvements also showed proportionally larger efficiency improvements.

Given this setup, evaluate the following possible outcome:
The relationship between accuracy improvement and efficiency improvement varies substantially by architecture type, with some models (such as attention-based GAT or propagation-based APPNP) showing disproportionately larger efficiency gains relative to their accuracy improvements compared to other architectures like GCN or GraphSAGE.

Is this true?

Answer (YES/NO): YES